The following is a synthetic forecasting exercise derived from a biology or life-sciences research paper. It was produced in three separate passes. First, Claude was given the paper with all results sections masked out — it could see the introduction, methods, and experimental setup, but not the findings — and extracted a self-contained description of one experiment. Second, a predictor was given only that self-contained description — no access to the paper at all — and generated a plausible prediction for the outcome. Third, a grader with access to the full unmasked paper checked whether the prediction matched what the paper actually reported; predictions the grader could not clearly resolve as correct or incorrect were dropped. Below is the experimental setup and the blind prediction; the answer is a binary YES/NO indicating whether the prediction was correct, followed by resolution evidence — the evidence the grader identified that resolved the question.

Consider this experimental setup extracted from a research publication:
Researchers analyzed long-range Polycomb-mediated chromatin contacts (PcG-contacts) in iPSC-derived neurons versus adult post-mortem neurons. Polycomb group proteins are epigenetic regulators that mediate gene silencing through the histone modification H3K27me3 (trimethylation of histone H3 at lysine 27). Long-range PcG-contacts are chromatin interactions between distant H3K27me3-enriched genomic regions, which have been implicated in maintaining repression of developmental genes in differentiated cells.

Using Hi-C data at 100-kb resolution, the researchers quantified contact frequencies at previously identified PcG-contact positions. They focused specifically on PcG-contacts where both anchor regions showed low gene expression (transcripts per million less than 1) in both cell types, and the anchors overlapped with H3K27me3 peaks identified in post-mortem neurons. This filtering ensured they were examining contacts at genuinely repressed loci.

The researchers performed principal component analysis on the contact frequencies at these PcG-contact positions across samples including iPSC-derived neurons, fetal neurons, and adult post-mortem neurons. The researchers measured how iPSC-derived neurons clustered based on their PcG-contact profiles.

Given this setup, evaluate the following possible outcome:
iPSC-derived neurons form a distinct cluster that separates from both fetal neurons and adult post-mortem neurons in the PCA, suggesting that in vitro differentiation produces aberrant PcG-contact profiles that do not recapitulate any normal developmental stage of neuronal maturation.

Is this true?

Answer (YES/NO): NO